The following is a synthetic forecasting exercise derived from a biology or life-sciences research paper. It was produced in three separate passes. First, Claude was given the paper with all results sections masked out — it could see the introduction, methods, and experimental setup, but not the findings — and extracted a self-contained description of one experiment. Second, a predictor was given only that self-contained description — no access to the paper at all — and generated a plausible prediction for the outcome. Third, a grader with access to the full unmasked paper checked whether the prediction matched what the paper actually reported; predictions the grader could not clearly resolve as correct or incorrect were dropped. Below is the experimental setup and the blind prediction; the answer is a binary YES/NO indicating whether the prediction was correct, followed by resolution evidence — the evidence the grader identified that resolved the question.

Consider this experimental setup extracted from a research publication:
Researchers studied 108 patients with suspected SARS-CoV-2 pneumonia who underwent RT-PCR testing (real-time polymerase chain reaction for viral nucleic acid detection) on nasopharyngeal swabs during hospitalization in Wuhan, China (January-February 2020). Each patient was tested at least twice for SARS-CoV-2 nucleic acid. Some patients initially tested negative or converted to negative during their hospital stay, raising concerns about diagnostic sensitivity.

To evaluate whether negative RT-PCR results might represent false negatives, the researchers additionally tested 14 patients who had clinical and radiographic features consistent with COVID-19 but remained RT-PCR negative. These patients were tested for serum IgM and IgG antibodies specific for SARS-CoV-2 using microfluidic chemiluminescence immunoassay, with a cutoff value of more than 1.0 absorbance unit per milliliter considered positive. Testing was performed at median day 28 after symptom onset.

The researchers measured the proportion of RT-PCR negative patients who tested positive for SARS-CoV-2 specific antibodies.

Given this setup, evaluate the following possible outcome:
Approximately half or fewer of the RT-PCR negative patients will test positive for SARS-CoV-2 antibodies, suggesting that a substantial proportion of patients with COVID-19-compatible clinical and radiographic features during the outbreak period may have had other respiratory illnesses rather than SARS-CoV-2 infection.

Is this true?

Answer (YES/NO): NO